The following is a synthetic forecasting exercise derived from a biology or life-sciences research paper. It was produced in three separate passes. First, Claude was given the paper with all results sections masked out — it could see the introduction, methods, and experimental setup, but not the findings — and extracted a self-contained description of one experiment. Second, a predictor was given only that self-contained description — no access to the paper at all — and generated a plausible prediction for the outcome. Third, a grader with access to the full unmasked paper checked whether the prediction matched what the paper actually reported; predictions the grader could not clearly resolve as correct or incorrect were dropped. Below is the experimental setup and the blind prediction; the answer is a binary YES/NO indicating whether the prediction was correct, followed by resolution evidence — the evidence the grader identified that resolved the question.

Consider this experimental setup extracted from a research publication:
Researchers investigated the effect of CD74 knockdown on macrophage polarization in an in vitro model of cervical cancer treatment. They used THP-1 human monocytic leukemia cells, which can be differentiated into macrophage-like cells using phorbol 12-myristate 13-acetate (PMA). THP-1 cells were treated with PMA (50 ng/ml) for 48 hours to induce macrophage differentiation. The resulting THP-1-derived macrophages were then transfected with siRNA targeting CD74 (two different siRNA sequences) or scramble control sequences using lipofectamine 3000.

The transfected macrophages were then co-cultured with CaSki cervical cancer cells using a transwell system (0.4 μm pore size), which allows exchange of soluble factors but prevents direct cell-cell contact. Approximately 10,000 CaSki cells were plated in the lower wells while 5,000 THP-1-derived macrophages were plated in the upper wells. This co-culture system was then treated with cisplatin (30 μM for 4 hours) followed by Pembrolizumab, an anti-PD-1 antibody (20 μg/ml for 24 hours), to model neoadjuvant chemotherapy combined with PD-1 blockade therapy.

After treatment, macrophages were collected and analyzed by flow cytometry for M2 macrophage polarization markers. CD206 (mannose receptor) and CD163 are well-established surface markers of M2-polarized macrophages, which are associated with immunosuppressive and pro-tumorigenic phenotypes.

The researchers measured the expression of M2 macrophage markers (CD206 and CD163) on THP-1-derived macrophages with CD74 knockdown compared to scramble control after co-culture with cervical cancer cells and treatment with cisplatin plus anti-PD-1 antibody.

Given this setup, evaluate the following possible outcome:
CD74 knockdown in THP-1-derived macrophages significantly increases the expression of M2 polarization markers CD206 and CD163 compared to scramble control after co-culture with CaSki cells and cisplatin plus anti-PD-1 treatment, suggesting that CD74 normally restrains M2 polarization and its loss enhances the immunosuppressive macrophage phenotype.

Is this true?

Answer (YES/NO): NO